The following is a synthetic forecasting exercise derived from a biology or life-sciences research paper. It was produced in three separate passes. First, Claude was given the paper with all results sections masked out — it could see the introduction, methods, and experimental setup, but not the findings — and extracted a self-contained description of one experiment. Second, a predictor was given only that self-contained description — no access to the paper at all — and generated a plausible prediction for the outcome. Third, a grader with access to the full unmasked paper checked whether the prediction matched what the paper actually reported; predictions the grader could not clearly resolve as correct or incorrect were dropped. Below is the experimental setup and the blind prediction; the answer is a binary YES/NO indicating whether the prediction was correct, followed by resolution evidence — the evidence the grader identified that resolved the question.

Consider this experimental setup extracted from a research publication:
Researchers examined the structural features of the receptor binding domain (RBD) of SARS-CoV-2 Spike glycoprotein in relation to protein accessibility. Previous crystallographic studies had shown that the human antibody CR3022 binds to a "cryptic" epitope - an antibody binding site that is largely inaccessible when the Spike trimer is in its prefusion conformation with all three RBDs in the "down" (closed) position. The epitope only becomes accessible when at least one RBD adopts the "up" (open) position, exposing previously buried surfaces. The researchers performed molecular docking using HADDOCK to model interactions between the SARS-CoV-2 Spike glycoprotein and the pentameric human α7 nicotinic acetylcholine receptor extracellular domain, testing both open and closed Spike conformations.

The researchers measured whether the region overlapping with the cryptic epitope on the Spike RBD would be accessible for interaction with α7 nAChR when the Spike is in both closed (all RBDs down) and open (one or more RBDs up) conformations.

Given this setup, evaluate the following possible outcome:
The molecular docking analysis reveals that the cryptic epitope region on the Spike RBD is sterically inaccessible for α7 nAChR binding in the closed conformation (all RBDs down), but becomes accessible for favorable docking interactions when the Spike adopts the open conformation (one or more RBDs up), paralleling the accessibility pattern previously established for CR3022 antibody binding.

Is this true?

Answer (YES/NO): NO